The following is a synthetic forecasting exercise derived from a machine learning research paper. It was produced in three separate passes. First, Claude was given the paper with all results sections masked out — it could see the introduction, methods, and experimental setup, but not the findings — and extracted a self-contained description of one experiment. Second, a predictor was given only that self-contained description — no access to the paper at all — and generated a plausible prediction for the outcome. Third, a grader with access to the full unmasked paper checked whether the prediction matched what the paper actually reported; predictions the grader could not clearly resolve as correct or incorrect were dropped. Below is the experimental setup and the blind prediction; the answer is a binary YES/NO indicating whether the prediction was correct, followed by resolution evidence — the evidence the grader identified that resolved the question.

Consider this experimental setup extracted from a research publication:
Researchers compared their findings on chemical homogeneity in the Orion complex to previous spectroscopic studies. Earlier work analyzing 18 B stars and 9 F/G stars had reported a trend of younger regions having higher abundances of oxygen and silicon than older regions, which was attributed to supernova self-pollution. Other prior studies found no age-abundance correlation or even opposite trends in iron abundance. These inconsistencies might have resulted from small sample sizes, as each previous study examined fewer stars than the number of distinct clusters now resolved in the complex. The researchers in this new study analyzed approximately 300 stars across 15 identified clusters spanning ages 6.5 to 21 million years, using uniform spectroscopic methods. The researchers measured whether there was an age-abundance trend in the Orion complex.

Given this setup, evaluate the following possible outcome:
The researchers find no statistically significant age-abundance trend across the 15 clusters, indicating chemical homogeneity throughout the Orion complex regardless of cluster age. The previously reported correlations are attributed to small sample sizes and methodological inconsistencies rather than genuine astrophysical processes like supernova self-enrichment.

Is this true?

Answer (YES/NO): YES